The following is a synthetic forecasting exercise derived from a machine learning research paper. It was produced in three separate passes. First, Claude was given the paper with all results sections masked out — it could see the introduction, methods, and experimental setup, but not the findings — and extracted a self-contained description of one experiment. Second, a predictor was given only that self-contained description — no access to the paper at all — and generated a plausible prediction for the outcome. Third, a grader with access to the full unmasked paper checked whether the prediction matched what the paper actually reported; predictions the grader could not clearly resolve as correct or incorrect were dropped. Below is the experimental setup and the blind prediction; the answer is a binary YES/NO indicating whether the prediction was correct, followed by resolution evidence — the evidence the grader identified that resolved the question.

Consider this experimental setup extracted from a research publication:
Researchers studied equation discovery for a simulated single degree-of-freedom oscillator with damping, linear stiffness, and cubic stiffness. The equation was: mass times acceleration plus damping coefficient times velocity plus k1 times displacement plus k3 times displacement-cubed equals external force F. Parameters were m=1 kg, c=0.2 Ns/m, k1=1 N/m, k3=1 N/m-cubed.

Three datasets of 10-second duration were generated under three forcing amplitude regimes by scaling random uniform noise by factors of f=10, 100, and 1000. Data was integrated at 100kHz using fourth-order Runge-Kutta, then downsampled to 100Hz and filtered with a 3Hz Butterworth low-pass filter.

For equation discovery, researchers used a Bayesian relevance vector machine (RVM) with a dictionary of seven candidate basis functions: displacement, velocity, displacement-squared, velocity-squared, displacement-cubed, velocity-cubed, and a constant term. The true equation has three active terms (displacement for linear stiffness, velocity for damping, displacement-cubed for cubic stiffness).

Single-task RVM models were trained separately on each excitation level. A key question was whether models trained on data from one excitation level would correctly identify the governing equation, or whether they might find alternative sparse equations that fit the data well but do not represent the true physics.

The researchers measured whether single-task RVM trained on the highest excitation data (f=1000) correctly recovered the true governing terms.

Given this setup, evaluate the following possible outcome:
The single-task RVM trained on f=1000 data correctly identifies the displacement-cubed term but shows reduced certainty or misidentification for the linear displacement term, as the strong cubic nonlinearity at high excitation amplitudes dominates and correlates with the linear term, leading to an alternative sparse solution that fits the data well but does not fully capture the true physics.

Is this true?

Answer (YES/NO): NO